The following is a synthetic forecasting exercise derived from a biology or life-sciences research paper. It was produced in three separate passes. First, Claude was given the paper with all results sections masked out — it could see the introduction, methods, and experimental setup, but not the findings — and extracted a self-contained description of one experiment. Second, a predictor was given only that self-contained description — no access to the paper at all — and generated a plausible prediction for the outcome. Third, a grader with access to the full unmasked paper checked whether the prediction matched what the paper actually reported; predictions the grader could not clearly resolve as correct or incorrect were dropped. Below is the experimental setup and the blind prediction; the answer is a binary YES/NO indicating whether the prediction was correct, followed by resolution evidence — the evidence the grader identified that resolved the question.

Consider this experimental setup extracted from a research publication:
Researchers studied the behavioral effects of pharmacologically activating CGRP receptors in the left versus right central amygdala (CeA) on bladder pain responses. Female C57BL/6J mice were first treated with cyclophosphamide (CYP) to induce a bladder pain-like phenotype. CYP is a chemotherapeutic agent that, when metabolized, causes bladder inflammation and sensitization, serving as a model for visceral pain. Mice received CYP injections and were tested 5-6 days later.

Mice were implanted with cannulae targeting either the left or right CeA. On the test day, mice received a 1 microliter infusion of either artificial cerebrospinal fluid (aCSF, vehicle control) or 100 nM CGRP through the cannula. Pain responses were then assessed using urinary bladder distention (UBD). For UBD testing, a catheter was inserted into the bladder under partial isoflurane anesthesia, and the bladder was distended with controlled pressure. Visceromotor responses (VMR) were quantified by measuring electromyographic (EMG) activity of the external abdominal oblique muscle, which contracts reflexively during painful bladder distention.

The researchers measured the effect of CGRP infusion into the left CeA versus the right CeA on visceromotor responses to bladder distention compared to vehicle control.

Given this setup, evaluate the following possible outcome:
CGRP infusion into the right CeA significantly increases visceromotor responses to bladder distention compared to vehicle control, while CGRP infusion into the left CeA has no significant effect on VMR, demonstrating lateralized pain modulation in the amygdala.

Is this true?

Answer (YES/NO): NO